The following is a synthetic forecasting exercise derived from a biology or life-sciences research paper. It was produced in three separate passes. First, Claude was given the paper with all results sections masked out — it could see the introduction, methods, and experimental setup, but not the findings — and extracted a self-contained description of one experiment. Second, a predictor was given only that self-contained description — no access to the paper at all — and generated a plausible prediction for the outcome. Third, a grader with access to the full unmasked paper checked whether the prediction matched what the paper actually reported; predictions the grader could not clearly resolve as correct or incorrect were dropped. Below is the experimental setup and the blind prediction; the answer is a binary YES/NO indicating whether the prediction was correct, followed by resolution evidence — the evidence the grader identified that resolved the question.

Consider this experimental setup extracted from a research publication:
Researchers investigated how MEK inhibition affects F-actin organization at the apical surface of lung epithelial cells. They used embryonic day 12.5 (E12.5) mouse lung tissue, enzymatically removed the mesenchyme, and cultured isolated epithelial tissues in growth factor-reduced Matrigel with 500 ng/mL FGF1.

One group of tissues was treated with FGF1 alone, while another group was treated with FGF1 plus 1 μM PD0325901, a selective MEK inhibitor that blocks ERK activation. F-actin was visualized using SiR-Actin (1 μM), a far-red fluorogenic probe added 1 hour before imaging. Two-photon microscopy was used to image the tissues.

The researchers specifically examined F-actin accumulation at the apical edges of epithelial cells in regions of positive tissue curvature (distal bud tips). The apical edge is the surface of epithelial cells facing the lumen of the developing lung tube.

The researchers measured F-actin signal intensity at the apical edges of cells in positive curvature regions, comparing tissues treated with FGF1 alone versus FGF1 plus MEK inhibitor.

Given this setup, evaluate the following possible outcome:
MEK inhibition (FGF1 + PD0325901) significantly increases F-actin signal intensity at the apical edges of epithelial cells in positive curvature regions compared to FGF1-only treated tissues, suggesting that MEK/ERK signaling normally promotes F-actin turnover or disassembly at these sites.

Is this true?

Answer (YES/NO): NO